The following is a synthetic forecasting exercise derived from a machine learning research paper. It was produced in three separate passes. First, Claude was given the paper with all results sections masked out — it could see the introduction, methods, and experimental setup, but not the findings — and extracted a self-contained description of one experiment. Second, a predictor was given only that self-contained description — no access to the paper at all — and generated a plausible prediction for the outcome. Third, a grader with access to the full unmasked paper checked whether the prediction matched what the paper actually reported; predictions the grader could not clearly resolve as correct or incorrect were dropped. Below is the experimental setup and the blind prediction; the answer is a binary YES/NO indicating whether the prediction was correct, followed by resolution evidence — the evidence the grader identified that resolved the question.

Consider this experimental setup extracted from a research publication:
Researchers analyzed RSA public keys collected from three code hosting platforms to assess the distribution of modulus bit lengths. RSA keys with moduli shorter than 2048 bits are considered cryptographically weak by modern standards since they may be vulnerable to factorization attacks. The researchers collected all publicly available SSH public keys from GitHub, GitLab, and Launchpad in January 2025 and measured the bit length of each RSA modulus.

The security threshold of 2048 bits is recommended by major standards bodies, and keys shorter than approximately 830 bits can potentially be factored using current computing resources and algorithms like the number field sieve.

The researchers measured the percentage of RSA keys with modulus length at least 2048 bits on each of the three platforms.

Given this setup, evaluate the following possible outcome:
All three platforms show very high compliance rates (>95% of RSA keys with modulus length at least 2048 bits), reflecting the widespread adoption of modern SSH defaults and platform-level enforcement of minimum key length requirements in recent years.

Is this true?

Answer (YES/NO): NO